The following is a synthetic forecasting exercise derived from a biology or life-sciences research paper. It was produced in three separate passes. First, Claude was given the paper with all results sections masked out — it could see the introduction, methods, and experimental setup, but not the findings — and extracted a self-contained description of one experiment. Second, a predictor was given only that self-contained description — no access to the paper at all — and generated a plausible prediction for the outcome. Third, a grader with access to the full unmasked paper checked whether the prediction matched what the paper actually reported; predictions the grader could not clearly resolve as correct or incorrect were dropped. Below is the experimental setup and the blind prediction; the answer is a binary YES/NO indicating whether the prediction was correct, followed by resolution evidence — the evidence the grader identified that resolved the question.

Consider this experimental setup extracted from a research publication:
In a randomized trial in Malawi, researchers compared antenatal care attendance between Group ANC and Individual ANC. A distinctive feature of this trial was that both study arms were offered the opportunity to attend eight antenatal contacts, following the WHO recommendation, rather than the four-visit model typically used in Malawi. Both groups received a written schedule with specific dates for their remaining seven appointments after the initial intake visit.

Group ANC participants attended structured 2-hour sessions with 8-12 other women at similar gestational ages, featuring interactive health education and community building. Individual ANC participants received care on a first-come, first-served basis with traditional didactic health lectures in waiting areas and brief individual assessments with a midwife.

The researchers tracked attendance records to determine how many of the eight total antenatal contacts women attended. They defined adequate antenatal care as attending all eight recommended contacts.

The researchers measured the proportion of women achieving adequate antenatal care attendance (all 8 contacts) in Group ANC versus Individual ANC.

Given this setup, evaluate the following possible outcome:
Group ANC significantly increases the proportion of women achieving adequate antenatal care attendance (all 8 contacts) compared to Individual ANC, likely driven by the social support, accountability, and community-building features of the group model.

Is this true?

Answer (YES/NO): YES